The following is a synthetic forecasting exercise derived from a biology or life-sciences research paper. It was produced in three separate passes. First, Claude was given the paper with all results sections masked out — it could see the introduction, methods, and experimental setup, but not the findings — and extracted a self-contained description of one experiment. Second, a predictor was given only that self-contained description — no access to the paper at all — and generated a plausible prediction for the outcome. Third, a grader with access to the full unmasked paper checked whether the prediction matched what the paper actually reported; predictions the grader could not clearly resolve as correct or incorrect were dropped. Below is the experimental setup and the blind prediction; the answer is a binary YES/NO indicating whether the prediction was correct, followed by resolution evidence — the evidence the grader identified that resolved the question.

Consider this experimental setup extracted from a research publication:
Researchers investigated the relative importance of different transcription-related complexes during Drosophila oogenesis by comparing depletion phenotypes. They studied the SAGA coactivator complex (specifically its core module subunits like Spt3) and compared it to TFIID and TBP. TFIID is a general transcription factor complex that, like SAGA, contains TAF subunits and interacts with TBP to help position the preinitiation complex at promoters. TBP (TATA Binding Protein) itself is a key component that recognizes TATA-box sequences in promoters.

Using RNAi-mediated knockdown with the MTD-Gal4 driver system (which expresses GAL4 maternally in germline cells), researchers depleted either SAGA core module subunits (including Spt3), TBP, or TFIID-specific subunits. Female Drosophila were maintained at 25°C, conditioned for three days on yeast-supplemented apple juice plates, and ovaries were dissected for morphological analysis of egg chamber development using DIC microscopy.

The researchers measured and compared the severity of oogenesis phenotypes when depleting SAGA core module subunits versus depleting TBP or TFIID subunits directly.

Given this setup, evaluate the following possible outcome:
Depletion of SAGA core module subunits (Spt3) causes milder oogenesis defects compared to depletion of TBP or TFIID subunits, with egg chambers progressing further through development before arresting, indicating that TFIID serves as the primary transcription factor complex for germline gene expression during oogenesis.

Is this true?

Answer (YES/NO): YES